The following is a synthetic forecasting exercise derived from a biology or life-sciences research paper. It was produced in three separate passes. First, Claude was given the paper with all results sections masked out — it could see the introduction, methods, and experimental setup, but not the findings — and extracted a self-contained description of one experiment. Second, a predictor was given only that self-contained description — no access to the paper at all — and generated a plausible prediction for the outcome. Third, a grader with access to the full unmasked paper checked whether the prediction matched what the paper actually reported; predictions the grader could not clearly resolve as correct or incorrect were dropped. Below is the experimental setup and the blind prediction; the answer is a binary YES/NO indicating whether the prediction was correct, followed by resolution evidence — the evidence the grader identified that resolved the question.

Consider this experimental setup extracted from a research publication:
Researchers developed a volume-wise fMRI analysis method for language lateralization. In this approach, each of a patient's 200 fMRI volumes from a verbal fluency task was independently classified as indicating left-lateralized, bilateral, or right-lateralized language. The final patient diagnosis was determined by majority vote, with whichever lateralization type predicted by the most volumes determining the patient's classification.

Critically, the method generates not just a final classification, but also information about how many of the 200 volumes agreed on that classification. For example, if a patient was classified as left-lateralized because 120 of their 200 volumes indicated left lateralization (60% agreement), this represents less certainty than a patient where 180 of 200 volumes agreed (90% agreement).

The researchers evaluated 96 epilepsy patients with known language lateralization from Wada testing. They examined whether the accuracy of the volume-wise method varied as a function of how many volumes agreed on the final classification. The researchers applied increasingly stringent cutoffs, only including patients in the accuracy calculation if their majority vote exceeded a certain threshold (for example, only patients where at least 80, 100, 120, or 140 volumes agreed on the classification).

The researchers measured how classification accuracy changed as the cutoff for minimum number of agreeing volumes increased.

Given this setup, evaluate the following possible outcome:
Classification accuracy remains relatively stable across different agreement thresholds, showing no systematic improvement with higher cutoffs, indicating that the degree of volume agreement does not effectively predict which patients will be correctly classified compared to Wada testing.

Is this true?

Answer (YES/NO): NO